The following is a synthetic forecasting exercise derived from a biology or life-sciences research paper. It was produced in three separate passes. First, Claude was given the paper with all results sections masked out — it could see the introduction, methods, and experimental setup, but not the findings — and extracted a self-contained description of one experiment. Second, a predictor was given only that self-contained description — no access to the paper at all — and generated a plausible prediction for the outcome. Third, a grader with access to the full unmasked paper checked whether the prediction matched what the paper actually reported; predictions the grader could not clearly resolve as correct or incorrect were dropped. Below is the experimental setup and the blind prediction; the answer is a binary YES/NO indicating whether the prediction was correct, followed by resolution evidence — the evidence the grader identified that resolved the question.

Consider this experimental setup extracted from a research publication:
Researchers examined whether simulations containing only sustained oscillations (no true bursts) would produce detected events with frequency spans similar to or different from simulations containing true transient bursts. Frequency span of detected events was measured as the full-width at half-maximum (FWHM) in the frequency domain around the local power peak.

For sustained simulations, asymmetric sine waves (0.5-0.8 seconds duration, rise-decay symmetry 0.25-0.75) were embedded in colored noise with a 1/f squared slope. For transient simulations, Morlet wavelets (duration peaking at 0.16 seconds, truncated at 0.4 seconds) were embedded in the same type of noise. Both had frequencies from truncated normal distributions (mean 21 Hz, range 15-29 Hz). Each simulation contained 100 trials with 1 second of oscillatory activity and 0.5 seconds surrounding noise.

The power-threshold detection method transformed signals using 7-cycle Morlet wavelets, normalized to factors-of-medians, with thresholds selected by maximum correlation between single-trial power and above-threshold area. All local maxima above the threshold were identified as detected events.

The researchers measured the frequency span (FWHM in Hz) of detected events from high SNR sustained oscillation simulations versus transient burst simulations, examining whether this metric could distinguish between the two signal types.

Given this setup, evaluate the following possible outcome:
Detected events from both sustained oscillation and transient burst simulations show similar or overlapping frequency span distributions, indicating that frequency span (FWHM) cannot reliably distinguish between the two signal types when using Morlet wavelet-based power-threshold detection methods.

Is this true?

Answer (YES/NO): YES